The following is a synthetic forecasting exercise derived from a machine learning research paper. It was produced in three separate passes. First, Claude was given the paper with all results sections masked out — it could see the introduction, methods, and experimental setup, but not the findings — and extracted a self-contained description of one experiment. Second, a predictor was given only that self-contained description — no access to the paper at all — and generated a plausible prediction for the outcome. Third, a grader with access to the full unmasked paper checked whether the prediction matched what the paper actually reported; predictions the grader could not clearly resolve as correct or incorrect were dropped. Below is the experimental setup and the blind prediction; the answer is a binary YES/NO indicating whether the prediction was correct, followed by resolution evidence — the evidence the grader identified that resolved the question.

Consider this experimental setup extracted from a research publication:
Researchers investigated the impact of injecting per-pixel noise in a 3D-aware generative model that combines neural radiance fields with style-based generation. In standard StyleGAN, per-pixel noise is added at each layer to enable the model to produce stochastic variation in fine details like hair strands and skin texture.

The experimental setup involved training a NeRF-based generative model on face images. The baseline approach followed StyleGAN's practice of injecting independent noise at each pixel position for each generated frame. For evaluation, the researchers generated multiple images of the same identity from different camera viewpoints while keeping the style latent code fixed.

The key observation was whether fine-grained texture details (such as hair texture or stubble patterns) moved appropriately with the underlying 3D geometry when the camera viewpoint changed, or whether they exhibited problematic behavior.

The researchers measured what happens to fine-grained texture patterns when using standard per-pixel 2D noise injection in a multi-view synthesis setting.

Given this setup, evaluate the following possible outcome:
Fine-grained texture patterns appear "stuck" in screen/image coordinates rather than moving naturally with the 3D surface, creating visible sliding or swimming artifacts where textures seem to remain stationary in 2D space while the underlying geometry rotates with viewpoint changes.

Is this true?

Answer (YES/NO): YES